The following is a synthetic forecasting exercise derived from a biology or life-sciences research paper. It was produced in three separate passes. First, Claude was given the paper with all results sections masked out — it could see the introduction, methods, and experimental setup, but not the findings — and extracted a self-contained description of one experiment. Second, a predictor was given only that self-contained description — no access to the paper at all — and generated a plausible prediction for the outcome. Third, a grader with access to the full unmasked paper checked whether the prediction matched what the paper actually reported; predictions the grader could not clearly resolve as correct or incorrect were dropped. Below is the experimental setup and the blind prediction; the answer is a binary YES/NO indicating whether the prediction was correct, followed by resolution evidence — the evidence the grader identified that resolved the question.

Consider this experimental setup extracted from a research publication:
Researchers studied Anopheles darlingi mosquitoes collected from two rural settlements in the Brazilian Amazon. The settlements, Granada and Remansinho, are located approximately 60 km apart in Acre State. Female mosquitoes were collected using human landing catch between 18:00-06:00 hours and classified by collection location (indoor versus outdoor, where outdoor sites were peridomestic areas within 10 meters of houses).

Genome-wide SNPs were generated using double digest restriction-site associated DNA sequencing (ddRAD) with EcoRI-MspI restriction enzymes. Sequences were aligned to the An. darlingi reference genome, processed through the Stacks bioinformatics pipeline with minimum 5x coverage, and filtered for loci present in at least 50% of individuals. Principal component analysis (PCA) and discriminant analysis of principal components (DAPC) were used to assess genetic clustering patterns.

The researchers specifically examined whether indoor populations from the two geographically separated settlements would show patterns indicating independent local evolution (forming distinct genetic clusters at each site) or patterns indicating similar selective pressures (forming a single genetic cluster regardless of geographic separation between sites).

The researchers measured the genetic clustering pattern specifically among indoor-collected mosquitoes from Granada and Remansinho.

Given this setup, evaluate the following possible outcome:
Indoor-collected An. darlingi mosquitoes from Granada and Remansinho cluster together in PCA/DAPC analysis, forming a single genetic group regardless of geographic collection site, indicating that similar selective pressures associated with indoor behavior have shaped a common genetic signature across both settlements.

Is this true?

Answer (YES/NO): YES